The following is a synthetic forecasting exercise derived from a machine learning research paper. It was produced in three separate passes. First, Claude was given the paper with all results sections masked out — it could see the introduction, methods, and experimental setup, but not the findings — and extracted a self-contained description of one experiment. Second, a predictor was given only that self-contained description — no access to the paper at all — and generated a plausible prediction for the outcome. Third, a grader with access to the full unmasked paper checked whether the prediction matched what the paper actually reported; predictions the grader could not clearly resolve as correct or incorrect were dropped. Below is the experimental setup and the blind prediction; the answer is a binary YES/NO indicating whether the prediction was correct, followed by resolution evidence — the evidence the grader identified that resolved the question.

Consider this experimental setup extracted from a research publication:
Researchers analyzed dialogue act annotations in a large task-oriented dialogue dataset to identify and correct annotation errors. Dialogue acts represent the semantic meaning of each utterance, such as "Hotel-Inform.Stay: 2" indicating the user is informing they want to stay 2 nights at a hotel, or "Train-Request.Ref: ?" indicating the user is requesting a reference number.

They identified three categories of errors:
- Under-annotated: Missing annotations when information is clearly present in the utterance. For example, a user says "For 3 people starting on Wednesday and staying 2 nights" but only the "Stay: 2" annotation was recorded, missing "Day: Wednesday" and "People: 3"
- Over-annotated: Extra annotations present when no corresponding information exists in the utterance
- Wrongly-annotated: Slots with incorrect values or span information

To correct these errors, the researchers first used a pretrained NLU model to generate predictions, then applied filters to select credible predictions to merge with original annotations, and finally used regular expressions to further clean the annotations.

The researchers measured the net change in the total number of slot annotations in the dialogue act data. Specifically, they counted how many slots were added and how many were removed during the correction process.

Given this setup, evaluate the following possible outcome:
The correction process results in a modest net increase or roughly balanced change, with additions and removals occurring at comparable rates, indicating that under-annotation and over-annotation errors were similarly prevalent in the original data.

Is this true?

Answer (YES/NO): NO